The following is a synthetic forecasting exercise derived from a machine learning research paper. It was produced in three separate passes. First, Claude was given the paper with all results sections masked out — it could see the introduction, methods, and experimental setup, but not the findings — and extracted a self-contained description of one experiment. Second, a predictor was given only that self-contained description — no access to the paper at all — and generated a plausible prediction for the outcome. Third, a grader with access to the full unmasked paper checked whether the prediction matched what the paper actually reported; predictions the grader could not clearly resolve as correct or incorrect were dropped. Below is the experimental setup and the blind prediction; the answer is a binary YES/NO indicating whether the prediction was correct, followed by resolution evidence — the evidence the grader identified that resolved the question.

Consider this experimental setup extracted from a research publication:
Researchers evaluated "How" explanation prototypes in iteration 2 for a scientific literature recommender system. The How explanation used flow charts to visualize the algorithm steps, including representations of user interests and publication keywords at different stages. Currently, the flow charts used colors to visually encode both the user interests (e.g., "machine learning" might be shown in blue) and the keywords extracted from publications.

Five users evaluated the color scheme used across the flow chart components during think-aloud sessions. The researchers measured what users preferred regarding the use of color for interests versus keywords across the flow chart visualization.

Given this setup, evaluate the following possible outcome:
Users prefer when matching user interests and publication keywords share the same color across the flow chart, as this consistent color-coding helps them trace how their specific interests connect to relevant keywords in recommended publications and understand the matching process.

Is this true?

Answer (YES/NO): YES